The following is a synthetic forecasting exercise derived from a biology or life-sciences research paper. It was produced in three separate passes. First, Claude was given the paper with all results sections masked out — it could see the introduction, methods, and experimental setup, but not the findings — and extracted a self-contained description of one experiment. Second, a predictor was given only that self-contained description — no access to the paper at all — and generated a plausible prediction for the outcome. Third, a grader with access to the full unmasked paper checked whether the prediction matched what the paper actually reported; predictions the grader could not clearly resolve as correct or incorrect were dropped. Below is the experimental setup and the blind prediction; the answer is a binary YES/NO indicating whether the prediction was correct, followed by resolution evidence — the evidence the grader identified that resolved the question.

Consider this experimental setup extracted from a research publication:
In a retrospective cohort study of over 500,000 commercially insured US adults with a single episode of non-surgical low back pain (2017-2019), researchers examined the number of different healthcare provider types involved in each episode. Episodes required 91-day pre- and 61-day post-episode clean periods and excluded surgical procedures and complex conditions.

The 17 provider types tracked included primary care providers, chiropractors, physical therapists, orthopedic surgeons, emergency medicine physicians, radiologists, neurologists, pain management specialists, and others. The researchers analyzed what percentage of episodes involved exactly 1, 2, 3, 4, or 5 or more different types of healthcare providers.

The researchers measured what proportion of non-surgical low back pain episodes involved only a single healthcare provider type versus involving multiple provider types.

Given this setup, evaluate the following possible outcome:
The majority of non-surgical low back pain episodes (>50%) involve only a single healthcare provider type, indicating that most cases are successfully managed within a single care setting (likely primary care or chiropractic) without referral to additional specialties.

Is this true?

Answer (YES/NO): YES